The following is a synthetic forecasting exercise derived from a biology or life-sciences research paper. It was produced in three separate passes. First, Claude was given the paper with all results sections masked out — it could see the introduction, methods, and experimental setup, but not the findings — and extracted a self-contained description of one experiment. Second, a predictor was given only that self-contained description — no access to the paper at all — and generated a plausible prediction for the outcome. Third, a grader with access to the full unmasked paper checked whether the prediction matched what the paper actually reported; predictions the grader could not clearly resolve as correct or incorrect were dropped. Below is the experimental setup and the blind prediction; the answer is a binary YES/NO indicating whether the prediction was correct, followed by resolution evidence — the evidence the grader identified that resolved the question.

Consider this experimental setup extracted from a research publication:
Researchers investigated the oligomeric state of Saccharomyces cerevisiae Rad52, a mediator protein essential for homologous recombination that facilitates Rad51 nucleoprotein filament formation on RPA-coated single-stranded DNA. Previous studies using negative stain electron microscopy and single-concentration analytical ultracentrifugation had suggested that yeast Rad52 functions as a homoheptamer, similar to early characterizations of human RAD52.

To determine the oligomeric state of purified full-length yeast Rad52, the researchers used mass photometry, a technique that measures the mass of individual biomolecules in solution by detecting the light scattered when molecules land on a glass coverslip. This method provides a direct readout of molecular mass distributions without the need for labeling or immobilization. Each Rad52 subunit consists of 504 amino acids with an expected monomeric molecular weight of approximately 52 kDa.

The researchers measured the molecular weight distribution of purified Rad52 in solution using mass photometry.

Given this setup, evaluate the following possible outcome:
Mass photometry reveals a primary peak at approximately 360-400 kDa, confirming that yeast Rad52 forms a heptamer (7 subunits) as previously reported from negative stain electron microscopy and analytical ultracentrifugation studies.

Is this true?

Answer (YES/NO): NO